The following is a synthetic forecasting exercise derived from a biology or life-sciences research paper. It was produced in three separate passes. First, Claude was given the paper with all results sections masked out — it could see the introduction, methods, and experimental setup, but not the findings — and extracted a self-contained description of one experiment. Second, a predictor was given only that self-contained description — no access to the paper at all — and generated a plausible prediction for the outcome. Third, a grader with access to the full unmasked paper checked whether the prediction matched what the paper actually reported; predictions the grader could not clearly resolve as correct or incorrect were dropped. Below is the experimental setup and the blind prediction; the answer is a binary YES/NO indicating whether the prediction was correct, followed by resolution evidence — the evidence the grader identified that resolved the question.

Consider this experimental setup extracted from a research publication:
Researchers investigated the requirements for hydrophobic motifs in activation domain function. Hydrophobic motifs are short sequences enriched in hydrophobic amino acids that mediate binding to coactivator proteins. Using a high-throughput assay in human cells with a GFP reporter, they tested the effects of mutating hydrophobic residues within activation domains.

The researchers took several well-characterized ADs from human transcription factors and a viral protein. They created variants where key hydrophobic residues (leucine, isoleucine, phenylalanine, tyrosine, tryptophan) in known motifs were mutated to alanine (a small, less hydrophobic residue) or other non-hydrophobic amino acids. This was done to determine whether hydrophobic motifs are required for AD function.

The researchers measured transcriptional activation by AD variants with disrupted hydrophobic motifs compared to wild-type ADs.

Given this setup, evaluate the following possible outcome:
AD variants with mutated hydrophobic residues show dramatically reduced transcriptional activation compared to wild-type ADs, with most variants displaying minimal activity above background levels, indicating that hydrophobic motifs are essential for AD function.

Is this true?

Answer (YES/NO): NO